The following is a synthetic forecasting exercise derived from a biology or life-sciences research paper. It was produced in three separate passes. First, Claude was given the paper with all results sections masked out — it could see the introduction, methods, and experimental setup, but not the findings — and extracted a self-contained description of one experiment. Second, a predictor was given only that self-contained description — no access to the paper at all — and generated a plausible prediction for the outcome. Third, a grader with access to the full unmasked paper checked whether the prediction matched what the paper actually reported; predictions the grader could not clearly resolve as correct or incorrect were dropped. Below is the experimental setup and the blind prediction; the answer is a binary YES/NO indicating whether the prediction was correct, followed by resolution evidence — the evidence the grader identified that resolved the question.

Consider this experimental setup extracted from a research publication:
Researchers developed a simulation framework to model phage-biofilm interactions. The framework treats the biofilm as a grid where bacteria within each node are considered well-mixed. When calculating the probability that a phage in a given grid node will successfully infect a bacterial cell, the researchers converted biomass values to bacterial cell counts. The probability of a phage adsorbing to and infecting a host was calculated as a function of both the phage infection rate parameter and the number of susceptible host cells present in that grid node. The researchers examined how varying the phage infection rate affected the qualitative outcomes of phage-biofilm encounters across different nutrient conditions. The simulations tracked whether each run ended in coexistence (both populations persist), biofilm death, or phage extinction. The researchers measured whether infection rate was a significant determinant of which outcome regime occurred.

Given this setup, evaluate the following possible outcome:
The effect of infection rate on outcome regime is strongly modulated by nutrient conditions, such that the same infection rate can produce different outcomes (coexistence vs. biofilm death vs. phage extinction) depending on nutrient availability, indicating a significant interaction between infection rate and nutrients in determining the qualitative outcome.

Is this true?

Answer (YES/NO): YES